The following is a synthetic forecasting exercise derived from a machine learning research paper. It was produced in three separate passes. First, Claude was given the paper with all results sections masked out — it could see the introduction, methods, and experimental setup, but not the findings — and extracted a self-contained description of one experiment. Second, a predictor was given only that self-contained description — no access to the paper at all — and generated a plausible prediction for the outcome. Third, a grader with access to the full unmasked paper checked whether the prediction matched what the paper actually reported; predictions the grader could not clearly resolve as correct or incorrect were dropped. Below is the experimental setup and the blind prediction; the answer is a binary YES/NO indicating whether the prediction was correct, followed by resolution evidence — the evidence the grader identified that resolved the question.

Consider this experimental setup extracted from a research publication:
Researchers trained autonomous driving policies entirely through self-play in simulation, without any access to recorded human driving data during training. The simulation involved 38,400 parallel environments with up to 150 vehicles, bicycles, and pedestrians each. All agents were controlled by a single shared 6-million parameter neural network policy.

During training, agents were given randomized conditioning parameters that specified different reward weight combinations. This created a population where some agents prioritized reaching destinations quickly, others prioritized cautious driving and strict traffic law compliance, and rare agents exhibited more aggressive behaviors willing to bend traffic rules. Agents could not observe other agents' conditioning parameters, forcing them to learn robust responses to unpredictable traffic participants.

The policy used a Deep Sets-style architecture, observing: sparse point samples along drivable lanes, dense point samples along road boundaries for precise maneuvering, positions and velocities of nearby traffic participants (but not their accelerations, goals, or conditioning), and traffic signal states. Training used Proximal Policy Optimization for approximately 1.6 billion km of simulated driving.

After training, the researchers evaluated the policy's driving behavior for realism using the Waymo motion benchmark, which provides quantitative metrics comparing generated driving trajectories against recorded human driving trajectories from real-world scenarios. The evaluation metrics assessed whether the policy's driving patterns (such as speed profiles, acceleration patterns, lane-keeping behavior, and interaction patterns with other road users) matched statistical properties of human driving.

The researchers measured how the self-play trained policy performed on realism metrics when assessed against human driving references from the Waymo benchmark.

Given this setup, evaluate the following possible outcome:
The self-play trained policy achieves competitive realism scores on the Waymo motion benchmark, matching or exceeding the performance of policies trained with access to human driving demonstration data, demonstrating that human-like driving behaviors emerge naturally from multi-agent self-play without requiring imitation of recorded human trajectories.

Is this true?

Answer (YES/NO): YES